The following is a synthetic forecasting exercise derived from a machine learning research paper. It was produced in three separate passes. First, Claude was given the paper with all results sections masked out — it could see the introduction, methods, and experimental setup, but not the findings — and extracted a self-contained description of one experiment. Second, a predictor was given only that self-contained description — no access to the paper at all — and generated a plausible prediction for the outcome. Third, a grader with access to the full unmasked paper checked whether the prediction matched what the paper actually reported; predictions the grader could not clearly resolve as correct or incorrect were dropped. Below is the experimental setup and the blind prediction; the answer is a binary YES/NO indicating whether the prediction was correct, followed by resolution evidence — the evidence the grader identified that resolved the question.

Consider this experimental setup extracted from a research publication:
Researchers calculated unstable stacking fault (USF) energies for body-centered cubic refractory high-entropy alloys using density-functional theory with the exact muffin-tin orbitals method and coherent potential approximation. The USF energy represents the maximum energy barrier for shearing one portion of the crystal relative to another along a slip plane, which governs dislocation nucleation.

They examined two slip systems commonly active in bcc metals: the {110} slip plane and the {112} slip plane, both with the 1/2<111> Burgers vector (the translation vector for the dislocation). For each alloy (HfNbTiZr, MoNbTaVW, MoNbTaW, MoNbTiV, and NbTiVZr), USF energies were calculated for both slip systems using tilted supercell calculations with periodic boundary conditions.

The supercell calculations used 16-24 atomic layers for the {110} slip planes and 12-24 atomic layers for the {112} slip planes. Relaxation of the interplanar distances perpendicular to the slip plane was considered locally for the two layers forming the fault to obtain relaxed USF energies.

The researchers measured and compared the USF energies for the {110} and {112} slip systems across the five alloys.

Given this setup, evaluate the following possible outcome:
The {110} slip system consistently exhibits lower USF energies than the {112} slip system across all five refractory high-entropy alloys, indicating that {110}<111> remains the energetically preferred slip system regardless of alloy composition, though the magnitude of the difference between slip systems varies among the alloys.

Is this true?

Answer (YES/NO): NO